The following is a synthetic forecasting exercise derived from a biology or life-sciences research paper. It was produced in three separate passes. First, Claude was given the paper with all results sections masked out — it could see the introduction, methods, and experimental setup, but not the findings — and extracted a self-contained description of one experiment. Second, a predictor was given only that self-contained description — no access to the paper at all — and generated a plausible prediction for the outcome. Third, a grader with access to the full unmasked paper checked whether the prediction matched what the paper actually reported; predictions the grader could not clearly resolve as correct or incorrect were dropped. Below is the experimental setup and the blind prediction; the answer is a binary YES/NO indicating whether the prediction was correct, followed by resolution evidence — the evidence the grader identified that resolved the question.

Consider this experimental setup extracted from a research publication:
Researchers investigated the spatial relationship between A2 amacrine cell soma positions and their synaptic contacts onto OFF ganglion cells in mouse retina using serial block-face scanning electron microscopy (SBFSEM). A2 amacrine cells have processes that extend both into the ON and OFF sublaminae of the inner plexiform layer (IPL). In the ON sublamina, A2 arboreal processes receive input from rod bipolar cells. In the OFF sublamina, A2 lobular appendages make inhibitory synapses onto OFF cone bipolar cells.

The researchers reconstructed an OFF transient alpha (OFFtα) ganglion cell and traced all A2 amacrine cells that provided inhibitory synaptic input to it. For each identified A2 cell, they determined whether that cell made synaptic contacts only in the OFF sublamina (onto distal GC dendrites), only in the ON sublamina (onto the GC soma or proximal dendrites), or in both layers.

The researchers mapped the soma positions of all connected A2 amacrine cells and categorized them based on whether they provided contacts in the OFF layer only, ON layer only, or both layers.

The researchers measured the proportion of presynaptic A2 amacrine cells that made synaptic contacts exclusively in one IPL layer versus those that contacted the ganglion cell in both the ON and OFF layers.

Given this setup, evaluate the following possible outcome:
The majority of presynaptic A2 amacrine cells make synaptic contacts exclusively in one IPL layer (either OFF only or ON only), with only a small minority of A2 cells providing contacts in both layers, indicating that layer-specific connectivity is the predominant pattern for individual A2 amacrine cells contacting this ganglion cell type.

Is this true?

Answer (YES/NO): YES